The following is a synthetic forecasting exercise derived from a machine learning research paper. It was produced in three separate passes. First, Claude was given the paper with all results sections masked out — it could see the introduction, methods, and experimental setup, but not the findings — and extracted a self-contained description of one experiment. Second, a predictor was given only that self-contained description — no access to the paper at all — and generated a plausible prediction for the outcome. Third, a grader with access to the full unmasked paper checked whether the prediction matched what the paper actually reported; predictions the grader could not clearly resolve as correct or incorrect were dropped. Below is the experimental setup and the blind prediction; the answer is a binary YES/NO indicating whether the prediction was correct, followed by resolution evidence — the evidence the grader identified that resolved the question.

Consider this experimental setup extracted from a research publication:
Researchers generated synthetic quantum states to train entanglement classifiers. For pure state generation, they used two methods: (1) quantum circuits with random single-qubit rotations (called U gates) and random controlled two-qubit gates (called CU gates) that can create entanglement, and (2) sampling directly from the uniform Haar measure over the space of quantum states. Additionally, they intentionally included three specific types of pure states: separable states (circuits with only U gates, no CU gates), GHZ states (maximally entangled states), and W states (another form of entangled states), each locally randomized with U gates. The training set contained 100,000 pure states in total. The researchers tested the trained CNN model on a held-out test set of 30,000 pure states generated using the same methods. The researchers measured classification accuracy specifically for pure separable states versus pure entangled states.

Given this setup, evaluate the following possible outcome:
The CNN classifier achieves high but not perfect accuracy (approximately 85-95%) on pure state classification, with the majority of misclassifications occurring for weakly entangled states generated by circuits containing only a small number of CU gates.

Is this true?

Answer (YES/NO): NO